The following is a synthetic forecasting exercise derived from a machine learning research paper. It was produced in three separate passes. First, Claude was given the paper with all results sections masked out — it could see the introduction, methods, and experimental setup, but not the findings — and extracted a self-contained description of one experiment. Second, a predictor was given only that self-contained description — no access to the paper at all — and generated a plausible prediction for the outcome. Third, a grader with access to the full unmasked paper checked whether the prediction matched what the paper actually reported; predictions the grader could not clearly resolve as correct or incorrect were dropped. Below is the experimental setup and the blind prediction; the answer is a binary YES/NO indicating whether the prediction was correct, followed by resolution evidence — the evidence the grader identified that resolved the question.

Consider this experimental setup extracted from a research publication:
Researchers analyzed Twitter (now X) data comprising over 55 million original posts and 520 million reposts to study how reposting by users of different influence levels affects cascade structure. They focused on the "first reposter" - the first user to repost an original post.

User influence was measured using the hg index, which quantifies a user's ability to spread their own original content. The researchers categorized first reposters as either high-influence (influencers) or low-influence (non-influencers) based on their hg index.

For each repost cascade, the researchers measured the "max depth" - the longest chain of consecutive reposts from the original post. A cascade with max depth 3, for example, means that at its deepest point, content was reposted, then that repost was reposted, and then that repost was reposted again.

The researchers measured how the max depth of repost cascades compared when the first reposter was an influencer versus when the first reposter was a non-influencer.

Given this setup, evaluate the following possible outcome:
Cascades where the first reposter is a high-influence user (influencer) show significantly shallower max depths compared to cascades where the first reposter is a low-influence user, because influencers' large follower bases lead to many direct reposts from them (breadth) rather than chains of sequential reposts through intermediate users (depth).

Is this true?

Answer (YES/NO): NO